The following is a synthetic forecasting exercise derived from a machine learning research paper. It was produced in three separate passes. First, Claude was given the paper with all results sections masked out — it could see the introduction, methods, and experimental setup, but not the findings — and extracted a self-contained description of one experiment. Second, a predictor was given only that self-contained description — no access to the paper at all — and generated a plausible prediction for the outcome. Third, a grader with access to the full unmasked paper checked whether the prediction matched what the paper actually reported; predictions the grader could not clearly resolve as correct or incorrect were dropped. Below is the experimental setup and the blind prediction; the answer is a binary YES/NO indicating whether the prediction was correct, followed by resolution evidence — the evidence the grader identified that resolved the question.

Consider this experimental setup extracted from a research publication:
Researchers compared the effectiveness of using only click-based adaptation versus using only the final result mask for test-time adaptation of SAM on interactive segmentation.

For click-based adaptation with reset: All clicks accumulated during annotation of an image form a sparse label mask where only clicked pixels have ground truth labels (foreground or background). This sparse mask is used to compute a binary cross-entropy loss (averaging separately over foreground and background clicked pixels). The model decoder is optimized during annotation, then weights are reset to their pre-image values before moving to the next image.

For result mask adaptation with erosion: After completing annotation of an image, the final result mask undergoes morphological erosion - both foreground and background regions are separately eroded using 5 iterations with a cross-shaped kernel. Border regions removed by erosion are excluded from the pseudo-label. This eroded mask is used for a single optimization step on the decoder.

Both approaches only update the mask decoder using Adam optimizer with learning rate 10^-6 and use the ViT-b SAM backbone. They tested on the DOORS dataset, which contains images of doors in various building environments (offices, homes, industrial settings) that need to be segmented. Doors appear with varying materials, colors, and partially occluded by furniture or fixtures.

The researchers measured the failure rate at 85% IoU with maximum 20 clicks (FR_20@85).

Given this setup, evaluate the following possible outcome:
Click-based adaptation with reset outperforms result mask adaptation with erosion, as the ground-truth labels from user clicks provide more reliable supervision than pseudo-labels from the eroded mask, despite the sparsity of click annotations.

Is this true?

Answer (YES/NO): YES